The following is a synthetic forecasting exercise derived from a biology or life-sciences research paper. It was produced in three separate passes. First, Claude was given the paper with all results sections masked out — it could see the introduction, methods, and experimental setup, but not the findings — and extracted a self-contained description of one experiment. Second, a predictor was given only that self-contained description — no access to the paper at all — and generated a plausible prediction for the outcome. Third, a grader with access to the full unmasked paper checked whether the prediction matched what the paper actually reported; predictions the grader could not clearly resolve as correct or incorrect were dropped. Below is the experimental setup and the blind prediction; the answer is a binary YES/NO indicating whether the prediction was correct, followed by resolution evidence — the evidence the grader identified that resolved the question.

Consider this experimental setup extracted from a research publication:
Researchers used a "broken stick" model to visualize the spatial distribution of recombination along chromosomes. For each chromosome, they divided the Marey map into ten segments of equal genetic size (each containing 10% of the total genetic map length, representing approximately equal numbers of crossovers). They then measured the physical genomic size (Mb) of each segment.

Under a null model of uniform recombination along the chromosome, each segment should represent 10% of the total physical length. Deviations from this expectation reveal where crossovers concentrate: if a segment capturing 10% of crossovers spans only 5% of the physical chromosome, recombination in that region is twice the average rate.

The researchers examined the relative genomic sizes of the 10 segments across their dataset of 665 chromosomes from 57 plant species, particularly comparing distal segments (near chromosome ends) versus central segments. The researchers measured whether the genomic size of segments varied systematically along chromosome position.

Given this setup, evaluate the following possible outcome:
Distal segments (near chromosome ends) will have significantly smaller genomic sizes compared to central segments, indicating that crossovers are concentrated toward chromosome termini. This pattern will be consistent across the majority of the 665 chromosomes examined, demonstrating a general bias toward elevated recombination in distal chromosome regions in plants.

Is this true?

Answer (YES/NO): NO